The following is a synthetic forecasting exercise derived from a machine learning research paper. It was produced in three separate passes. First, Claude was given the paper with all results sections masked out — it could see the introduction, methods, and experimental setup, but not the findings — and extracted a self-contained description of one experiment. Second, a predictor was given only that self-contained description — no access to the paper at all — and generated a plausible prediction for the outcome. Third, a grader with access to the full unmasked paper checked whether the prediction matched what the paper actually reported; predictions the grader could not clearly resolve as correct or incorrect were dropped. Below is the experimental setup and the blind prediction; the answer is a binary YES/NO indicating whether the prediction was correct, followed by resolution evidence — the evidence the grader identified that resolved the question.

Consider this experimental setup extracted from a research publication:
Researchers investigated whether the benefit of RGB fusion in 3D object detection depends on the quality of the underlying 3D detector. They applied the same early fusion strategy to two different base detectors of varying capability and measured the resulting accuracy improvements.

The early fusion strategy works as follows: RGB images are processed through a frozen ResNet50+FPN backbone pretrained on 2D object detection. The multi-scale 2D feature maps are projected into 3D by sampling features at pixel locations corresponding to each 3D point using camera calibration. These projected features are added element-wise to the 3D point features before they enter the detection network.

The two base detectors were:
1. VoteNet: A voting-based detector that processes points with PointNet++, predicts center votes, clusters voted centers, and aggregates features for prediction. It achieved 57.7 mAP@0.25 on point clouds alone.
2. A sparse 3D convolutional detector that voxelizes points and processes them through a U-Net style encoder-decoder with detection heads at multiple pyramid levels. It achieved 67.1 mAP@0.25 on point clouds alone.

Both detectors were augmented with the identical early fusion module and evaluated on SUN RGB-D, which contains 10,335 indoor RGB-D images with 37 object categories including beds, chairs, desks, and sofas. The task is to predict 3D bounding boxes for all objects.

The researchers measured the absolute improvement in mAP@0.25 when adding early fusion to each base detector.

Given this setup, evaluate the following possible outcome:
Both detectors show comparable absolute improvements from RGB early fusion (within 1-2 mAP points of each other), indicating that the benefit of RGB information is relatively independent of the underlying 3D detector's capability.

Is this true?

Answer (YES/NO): NO